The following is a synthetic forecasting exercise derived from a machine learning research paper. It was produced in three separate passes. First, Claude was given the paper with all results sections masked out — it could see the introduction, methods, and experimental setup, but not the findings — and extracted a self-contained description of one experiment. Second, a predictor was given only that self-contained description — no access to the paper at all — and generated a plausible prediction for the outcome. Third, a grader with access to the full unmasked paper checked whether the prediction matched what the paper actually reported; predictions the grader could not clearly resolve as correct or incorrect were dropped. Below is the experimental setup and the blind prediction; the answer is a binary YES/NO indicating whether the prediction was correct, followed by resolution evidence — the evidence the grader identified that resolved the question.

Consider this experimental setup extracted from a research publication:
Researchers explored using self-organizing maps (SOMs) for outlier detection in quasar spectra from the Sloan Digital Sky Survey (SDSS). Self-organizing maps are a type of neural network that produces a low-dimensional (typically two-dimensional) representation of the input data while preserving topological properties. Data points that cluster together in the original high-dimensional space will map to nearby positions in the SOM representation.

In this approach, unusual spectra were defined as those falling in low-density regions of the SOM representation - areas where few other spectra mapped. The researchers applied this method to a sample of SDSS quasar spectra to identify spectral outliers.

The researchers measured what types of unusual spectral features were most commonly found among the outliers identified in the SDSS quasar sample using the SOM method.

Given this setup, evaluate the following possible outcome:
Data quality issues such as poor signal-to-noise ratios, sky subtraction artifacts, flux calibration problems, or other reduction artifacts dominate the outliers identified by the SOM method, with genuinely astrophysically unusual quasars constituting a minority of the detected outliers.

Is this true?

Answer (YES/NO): NO